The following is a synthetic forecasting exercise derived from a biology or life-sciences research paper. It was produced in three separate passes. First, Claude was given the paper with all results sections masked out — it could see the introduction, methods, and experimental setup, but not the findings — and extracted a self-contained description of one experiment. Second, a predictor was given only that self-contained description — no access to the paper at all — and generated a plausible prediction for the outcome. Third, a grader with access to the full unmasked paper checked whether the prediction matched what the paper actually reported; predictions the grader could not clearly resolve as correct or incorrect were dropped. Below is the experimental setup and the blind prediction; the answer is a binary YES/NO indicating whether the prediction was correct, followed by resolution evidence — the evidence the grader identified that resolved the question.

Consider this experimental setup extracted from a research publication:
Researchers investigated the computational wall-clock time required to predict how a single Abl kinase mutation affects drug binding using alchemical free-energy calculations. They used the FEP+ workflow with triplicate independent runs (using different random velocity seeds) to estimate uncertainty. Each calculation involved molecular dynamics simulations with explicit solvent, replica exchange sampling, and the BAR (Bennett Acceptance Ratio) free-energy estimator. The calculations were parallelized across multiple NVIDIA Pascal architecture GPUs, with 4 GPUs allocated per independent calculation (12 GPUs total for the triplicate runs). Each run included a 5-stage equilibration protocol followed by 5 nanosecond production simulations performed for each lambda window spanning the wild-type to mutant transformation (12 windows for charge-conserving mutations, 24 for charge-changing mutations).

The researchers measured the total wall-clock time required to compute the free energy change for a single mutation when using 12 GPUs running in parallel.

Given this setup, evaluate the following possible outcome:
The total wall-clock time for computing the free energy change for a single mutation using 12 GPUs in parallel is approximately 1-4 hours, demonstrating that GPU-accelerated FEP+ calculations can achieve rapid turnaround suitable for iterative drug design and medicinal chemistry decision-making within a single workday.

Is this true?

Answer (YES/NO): NO